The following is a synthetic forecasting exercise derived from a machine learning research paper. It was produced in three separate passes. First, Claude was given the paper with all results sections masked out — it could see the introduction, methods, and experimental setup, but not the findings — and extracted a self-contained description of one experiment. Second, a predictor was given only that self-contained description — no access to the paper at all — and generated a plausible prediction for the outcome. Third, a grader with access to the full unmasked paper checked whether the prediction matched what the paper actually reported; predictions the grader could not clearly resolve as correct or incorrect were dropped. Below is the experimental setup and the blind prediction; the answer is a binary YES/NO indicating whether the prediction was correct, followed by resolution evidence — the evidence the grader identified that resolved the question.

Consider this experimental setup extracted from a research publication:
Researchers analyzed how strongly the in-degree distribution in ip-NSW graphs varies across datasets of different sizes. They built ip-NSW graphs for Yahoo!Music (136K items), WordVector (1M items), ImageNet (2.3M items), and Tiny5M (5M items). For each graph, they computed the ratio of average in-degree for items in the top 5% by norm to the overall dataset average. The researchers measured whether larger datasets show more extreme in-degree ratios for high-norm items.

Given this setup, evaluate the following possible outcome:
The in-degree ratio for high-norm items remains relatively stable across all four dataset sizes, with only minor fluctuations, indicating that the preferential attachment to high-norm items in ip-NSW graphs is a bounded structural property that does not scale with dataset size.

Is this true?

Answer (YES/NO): NO